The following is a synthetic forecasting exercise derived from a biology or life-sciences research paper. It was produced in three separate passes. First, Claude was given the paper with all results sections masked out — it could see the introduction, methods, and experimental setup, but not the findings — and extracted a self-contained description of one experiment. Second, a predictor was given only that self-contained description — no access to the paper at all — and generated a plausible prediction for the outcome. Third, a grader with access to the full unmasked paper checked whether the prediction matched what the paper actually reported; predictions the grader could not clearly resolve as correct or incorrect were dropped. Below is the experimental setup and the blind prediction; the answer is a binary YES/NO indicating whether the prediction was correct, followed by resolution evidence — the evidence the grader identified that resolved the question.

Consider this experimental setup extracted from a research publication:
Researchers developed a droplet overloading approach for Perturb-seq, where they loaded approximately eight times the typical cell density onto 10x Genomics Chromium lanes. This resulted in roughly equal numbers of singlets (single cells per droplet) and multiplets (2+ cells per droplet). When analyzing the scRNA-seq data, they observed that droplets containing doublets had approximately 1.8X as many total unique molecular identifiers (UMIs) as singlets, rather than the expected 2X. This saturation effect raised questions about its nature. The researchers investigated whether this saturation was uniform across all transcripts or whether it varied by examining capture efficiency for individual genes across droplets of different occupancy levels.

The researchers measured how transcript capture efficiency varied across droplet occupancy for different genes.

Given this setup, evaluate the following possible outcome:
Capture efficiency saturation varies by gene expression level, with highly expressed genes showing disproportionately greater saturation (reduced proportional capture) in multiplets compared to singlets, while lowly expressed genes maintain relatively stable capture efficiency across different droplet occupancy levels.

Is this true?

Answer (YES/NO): NO